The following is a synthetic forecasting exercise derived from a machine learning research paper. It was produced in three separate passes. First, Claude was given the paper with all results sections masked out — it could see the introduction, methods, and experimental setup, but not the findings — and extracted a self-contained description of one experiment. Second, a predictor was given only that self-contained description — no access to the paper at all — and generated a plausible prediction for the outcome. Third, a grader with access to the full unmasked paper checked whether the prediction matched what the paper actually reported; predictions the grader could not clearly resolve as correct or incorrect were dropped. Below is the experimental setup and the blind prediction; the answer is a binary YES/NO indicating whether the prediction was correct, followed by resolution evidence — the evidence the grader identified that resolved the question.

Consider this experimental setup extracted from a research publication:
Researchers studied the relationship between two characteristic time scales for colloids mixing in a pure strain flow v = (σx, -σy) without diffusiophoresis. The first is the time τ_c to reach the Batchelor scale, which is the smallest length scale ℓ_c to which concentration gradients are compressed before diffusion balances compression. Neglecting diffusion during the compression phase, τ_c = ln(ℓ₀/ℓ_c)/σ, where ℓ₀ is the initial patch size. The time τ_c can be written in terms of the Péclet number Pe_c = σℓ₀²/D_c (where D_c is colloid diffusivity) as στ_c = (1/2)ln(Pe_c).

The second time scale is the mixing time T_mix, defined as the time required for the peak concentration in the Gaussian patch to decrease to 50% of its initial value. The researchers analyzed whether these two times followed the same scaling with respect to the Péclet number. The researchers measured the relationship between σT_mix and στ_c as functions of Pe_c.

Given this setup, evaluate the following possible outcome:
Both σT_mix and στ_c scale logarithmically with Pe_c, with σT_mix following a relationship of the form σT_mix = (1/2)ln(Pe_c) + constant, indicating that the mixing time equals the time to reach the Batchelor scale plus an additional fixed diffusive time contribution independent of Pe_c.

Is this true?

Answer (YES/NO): YES